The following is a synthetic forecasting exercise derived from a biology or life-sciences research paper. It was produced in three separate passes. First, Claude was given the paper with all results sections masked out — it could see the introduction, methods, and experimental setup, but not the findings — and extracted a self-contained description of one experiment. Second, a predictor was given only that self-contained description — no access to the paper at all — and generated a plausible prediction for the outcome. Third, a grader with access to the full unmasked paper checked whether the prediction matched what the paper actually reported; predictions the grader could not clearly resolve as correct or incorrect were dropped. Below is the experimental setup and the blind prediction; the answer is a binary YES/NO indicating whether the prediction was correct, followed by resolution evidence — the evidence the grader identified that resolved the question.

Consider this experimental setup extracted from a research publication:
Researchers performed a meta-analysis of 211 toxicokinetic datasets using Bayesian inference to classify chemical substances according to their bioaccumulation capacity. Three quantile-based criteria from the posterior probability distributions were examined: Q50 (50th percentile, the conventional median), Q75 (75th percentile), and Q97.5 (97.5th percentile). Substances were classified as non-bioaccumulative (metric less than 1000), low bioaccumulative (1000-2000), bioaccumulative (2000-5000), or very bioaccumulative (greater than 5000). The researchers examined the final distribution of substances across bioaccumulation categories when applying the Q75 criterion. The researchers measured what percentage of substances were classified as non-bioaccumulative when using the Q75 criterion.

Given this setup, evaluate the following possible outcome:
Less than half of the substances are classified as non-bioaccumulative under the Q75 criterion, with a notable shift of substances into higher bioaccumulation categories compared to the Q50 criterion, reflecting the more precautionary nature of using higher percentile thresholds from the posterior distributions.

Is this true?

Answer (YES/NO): NO